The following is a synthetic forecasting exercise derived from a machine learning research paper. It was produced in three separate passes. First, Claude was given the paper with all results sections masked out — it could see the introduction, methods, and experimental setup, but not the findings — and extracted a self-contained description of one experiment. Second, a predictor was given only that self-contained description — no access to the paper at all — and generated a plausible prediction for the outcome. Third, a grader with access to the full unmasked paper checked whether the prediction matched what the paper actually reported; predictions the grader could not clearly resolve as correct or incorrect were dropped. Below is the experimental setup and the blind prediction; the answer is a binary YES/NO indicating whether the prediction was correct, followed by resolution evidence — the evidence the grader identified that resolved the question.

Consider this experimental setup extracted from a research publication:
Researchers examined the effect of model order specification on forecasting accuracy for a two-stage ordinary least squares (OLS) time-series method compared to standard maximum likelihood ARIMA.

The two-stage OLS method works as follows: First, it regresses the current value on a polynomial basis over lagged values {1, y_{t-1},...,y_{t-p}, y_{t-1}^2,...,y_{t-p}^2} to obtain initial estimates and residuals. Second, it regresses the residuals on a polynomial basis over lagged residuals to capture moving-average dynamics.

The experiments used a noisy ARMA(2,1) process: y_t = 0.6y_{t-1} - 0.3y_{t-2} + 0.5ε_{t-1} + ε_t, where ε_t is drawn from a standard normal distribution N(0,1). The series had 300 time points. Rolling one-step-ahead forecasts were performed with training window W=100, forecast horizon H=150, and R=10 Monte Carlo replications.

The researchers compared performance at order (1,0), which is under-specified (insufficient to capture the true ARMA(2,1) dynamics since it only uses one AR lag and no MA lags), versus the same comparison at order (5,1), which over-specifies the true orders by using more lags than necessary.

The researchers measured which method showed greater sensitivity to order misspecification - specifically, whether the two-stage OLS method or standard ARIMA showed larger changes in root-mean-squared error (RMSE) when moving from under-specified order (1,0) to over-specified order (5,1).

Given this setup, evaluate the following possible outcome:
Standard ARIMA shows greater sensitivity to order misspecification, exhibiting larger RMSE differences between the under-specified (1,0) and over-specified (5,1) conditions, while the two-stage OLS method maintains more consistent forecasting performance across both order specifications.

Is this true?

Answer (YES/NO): NO